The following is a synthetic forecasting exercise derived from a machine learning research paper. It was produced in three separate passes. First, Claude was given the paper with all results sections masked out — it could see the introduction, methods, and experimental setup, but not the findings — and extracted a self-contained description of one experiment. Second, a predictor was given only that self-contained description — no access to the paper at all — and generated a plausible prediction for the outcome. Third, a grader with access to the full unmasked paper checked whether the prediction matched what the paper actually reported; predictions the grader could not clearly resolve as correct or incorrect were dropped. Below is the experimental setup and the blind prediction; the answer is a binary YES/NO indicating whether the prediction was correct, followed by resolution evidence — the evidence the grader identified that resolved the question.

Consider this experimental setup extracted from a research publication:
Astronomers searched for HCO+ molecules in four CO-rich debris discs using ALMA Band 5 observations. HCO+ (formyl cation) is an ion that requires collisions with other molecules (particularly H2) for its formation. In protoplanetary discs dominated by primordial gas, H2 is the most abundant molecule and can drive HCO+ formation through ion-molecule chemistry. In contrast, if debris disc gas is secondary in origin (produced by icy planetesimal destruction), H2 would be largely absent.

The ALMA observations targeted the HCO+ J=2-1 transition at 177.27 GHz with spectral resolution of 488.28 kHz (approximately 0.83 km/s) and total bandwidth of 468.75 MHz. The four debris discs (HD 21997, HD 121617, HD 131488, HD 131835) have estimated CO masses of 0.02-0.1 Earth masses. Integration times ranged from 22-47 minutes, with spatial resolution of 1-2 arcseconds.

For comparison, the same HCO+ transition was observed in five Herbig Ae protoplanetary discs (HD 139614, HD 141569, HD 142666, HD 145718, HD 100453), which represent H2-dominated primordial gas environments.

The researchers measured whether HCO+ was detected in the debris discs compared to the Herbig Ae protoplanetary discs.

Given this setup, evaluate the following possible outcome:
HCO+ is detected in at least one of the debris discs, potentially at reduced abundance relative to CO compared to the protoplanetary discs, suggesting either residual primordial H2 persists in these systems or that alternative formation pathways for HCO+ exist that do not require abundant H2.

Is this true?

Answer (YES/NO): NO